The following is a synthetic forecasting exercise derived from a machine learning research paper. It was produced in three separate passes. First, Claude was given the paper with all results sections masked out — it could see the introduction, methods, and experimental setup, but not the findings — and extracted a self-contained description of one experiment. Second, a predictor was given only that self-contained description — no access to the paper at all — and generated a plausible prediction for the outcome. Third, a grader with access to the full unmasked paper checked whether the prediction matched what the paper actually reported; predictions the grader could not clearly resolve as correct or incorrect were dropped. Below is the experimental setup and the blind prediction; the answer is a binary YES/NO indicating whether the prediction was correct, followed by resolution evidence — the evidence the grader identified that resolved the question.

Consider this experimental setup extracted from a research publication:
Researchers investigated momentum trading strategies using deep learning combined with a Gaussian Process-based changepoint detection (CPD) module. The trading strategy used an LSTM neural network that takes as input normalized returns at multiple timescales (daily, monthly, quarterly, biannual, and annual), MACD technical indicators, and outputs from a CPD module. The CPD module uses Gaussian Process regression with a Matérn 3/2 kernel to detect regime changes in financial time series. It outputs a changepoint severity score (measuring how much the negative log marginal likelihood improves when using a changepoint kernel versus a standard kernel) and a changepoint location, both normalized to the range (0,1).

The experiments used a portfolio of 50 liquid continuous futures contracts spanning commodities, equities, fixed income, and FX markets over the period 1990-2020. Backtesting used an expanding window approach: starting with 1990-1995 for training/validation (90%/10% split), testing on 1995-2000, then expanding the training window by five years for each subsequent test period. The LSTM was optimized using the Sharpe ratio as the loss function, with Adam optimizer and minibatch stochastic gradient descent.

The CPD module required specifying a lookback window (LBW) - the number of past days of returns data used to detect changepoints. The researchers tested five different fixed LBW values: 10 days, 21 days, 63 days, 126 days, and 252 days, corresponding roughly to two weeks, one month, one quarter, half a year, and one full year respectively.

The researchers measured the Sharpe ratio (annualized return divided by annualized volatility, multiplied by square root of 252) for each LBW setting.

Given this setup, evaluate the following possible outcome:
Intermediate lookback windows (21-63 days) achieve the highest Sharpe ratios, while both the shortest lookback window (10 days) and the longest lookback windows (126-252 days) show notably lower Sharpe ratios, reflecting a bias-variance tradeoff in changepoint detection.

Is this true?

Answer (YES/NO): NO